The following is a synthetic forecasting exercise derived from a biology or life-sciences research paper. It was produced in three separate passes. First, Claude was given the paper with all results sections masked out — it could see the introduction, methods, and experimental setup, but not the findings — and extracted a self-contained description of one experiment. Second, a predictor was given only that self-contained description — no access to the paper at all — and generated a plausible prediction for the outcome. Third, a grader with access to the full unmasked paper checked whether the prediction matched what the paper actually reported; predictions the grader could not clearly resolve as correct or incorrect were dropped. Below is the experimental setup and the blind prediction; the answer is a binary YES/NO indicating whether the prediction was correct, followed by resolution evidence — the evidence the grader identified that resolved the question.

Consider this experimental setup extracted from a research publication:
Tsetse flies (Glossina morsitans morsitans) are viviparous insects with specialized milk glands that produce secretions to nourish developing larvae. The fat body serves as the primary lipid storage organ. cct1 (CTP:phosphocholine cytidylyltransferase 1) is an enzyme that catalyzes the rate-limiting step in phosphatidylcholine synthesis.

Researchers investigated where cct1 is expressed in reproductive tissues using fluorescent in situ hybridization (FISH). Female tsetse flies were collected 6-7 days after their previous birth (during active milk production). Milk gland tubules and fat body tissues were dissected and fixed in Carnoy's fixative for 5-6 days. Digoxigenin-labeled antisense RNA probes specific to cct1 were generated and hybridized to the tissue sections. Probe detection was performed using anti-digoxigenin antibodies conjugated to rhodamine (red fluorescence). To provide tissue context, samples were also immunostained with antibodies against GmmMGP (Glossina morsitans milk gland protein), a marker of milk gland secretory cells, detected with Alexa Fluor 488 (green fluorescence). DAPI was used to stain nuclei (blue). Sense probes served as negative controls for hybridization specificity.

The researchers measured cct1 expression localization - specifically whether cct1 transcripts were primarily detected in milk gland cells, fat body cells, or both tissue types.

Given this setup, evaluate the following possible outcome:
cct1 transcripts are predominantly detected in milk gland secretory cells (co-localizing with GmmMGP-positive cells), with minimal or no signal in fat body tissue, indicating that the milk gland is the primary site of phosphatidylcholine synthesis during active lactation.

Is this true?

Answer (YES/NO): NO